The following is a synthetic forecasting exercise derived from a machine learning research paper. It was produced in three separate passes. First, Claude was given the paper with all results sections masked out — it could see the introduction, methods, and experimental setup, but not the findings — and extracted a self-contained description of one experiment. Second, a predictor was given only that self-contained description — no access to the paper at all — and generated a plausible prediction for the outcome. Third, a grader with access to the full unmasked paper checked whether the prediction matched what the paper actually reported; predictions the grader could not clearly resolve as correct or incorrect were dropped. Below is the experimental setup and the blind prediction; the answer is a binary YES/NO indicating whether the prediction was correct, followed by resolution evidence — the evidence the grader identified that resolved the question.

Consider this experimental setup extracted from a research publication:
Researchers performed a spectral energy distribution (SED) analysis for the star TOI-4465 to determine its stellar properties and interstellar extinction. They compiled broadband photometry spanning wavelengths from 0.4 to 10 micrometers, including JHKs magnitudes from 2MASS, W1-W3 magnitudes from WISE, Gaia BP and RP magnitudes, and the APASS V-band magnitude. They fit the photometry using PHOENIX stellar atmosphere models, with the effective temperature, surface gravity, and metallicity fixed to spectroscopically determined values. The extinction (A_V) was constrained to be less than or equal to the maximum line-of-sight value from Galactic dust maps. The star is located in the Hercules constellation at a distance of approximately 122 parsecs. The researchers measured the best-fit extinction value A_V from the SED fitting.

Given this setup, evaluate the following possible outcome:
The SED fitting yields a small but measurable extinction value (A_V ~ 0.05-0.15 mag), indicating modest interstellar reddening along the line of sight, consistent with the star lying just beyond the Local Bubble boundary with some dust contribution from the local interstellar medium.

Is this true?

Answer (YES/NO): NO